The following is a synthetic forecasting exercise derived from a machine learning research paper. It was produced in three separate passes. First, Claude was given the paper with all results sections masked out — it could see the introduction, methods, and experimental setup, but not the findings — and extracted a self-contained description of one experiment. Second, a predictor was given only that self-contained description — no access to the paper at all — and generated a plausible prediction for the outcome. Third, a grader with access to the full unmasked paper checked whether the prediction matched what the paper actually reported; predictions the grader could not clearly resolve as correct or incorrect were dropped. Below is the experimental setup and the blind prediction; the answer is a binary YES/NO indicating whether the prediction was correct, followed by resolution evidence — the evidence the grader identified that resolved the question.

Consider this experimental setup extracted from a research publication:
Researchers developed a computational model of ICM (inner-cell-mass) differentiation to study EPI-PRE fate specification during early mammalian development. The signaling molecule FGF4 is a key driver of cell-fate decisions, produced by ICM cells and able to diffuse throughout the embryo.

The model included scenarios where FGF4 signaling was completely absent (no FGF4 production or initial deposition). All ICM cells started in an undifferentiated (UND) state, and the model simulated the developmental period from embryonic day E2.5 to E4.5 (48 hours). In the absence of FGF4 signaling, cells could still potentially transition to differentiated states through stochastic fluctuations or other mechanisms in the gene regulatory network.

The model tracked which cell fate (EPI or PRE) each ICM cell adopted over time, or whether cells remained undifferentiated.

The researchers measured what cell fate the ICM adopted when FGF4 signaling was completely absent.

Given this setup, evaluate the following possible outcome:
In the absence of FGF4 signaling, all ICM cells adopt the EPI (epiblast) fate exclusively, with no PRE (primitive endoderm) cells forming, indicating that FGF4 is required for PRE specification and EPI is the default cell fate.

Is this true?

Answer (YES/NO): NO